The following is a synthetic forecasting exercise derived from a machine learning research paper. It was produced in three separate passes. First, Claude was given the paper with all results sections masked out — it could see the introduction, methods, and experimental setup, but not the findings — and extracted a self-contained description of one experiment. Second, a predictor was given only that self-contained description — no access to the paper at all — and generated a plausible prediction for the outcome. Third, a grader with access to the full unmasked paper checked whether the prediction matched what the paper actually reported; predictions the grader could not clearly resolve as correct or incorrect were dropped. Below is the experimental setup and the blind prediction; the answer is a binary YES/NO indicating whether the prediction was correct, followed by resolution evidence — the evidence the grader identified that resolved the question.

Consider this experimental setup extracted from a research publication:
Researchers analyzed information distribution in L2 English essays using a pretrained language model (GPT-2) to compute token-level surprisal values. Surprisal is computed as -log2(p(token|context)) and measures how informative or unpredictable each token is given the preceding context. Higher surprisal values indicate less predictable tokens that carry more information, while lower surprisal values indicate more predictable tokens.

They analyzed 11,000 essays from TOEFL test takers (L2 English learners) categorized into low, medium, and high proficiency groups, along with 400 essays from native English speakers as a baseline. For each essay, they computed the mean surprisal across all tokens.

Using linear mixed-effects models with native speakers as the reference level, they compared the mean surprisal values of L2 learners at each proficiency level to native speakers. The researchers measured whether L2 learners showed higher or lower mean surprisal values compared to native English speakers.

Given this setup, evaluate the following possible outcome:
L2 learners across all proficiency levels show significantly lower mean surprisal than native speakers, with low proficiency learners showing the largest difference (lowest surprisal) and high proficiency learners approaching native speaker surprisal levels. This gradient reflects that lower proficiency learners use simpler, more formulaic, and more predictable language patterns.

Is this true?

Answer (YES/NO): YES